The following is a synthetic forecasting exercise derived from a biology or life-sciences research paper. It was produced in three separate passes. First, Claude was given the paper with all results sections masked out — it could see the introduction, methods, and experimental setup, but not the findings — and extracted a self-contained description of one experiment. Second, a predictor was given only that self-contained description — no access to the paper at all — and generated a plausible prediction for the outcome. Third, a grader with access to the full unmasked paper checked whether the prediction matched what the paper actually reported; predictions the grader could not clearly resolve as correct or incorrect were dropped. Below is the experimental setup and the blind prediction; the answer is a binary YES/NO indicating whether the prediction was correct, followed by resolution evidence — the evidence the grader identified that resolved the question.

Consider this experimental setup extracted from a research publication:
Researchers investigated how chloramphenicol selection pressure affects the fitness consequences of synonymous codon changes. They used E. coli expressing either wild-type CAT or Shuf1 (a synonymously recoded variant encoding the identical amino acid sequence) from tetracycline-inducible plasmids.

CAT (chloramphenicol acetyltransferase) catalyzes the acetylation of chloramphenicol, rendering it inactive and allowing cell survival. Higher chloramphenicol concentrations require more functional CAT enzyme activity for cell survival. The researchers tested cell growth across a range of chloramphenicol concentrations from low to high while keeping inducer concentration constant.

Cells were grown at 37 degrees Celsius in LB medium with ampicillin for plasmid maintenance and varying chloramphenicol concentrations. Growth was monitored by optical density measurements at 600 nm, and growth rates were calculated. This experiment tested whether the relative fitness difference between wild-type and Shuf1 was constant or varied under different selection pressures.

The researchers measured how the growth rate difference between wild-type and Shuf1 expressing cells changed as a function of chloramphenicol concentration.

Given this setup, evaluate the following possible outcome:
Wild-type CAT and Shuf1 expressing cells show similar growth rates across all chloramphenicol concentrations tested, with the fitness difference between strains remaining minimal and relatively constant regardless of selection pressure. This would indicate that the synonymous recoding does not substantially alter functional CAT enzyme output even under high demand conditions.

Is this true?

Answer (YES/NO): NO